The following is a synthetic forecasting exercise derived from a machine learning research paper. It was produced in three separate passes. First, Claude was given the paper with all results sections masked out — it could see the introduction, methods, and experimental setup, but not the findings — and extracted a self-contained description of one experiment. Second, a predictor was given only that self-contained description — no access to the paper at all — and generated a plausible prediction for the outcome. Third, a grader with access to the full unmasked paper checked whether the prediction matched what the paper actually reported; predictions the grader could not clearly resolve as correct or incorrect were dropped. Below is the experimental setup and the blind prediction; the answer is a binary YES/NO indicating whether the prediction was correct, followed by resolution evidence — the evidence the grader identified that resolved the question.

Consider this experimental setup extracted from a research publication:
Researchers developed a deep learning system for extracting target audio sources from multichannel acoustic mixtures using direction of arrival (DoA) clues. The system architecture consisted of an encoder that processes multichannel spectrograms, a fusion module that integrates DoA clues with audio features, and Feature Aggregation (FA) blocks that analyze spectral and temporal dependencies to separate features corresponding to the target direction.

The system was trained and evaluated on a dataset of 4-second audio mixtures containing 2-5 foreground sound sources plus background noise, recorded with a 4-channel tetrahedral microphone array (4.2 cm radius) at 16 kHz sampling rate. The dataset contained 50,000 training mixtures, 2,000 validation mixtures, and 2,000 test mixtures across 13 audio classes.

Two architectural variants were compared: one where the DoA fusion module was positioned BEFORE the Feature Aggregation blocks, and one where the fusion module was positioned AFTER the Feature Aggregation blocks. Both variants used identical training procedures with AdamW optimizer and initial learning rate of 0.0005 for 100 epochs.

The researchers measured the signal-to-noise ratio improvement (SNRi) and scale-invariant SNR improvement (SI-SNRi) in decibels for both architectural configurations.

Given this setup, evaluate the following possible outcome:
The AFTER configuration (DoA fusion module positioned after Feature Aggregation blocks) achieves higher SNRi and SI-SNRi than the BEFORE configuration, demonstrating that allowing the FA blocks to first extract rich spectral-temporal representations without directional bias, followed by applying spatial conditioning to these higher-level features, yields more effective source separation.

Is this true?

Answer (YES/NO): NO